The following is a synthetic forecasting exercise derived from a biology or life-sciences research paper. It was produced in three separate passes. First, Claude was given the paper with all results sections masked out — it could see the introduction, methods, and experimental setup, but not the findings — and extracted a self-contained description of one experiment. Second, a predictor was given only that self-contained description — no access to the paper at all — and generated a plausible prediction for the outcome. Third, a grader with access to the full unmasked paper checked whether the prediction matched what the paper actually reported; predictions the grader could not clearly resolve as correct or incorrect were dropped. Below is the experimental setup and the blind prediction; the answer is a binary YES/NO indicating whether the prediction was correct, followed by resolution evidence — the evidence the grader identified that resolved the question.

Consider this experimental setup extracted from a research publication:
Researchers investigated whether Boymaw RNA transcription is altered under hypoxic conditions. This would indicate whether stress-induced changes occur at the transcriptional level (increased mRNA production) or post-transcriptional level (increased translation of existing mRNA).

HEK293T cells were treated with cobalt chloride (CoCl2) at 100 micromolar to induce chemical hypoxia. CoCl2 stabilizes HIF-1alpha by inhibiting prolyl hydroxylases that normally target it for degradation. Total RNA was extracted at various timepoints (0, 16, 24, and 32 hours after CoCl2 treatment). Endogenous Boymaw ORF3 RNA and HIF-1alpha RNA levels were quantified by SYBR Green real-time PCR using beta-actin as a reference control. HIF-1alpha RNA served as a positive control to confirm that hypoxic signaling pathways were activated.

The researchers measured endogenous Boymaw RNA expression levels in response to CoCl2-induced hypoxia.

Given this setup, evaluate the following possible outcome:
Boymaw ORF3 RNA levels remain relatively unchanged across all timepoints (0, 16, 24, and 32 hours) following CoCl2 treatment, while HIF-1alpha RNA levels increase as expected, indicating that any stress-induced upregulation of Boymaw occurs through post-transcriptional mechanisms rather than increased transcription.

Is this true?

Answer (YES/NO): NO